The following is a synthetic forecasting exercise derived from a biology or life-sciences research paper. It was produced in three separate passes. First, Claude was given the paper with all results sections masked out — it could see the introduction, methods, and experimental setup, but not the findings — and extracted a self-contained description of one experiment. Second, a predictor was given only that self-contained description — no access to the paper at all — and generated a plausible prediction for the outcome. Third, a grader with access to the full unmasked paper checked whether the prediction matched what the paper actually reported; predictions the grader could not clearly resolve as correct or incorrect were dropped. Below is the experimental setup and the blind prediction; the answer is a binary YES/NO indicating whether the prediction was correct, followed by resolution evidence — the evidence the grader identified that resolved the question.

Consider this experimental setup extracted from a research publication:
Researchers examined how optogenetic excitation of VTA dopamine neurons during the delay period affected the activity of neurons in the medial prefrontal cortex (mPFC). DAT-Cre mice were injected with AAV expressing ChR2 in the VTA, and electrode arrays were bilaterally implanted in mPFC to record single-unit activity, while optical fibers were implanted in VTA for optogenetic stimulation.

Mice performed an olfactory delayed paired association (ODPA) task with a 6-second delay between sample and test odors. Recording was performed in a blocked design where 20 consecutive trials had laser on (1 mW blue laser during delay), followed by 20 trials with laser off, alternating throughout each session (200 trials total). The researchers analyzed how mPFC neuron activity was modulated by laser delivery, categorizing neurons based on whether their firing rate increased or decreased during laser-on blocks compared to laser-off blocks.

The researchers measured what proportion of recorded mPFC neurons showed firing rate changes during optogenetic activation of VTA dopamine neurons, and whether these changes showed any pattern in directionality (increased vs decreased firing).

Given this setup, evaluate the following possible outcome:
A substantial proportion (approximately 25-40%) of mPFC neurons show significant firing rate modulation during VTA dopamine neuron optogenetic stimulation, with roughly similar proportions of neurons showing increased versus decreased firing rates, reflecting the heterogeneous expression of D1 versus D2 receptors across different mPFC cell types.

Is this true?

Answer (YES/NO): NO